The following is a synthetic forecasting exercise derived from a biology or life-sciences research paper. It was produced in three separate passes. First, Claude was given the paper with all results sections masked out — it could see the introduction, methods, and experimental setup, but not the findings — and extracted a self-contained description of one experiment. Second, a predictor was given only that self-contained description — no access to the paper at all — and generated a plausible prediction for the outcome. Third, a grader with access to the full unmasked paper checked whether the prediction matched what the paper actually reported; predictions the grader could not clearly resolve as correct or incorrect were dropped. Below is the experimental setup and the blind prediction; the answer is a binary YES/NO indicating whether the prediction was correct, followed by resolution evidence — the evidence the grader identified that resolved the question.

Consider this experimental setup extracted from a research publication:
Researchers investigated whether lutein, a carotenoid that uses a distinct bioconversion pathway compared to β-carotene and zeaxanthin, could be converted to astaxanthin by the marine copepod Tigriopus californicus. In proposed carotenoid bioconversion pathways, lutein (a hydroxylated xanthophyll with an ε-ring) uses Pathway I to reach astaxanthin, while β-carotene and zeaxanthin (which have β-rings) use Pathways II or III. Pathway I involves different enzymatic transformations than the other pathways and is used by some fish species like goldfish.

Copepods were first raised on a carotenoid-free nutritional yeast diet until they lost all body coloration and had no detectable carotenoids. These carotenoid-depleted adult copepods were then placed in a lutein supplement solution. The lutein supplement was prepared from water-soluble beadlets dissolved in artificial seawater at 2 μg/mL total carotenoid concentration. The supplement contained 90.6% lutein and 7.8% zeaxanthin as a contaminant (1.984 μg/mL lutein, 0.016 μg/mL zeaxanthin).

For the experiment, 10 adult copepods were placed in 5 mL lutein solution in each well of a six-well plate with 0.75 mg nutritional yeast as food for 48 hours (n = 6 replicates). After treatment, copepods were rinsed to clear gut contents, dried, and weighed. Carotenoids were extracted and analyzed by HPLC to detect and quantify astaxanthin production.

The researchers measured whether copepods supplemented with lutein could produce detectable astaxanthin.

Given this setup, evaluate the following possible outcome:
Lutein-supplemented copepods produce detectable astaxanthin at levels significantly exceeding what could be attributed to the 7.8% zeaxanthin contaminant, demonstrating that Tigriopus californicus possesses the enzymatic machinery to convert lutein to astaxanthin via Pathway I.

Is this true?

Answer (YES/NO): NO